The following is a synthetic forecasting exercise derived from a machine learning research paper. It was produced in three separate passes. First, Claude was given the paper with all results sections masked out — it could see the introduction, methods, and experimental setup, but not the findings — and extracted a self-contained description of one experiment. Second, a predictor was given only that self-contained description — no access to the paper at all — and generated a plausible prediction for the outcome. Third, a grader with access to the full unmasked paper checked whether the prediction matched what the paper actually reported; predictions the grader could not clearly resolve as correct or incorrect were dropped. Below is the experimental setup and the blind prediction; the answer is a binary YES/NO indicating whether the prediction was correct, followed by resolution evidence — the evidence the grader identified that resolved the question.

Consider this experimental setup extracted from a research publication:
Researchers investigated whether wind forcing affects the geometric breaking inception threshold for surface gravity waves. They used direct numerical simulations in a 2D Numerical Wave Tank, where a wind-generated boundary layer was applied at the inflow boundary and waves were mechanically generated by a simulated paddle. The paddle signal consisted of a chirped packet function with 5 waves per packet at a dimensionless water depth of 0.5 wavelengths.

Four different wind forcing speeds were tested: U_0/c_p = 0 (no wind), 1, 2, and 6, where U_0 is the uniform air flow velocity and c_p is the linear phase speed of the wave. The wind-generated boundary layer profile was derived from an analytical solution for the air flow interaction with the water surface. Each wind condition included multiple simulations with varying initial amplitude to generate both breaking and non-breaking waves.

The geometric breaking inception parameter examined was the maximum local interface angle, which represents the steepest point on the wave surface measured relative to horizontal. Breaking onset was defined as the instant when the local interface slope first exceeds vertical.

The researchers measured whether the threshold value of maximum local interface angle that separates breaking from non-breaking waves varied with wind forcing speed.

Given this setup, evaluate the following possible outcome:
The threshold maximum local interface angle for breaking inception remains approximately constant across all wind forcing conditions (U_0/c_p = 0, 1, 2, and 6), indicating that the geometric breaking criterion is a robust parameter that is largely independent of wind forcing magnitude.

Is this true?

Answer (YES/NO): YES